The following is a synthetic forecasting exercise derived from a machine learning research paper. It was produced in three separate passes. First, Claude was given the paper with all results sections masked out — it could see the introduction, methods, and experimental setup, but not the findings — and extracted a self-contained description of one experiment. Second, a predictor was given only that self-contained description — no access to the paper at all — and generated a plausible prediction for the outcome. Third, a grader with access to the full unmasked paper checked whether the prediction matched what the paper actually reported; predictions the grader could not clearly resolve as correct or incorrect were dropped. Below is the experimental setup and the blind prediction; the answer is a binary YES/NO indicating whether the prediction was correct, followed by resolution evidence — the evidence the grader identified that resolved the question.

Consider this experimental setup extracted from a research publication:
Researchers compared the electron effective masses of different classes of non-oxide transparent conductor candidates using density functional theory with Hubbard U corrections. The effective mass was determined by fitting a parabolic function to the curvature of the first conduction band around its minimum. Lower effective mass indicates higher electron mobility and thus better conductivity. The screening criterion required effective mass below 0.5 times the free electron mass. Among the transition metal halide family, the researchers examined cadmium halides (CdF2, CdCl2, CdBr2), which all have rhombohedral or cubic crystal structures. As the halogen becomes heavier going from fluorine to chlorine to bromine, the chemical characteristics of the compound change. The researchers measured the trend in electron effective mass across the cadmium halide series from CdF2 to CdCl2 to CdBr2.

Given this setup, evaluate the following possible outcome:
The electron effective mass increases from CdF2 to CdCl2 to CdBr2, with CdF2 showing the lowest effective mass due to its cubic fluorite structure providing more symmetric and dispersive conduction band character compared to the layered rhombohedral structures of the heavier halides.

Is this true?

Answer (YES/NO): NO